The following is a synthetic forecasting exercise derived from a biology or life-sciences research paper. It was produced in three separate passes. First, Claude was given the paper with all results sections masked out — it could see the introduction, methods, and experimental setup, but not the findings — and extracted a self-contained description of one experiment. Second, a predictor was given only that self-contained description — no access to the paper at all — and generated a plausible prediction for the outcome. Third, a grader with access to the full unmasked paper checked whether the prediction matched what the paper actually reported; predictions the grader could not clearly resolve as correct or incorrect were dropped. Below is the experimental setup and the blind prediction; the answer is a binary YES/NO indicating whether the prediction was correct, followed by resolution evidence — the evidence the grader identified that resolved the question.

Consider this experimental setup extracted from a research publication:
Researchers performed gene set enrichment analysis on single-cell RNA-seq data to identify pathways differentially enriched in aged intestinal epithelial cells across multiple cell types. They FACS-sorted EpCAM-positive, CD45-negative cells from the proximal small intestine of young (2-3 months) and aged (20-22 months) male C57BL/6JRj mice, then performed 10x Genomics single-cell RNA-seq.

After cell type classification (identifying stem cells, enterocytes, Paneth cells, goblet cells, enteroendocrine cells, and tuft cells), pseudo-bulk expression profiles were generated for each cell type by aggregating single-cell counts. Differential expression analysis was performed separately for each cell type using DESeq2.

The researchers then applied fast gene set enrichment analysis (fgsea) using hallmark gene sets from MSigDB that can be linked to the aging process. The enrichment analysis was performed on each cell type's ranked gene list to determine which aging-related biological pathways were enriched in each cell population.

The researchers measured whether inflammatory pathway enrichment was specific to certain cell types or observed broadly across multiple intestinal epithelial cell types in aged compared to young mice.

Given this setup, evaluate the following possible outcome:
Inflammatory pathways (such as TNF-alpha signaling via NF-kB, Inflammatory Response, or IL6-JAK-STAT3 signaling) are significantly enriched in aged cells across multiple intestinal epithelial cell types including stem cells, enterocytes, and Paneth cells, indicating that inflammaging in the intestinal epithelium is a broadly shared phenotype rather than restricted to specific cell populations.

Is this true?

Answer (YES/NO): YES